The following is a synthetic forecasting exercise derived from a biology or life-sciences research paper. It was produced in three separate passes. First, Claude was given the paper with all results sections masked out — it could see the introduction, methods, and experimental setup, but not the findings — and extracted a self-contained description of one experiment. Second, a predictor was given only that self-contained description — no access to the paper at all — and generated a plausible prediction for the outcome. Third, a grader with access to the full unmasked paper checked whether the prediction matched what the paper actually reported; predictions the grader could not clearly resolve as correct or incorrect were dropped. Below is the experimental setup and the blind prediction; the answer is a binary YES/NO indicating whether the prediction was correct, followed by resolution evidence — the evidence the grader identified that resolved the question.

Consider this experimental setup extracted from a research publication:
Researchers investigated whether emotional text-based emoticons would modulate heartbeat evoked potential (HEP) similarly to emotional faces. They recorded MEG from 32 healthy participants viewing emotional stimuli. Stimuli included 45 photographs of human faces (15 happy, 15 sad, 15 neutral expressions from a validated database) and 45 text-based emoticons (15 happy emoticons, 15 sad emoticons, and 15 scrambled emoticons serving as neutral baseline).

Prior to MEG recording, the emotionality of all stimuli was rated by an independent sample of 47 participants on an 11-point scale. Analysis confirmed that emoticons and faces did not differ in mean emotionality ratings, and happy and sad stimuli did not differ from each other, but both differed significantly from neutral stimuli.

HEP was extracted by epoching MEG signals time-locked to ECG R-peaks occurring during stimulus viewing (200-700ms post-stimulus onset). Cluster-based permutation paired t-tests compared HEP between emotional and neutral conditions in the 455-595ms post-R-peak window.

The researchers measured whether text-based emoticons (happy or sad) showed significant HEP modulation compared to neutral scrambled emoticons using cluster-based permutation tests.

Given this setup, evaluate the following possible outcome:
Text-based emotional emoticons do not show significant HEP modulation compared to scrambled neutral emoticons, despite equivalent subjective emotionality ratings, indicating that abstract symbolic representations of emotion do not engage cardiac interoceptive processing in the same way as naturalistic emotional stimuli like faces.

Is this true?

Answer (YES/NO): YES